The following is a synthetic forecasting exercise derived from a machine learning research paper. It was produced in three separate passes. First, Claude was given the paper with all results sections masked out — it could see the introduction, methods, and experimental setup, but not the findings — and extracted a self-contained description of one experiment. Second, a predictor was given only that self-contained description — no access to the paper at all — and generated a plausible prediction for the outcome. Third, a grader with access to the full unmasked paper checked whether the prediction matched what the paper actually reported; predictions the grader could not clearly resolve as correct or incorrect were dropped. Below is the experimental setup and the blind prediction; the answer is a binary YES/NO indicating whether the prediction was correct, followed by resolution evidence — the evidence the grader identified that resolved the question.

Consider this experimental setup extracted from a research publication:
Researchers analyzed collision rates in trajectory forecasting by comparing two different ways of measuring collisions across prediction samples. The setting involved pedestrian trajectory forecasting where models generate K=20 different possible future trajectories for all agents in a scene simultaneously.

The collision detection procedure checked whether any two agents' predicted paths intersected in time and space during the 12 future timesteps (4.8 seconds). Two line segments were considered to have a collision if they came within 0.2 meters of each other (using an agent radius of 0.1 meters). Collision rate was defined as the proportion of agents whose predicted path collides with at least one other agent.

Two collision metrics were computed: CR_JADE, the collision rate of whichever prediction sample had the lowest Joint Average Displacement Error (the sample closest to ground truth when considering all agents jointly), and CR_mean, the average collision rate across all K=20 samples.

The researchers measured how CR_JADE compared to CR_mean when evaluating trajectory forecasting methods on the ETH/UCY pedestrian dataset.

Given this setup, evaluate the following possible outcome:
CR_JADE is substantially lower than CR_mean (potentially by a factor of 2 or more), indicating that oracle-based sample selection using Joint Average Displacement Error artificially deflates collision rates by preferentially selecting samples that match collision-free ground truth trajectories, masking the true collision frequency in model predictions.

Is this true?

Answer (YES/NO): YES